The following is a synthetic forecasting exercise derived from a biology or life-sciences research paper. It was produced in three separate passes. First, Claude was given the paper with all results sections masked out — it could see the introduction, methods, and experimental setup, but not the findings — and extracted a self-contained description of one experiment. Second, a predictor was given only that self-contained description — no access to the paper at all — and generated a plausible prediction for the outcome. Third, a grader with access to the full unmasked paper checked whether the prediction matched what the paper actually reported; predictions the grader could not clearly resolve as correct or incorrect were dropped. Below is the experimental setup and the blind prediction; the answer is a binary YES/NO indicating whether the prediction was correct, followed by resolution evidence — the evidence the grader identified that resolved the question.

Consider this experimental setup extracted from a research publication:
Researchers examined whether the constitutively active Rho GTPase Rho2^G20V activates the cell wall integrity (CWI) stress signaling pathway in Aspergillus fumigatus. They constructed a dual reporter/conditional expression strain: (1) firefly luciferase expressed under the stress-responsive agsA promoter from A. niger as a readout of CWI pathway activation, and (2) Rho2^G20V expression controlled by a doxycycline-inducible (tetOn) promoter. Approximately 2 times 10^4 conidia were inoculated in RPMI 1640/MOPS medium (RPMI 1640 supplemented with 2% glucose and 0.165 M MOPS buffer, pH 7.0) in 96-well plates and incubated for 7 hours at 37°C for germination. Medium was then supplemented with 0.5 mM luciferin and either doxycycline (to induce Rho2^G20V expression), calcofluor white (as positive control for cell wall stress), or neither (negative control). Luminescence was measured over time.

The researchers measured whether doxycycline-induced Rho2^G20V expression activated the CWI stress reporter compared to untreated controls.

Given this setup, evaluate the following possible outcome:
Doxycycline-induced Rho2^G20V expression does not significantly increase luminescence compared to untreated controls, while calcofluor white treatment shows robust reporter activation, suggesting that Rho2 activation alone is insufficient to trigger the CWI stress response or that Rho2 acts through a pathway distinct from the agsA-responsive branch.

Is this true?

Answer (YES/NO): NO